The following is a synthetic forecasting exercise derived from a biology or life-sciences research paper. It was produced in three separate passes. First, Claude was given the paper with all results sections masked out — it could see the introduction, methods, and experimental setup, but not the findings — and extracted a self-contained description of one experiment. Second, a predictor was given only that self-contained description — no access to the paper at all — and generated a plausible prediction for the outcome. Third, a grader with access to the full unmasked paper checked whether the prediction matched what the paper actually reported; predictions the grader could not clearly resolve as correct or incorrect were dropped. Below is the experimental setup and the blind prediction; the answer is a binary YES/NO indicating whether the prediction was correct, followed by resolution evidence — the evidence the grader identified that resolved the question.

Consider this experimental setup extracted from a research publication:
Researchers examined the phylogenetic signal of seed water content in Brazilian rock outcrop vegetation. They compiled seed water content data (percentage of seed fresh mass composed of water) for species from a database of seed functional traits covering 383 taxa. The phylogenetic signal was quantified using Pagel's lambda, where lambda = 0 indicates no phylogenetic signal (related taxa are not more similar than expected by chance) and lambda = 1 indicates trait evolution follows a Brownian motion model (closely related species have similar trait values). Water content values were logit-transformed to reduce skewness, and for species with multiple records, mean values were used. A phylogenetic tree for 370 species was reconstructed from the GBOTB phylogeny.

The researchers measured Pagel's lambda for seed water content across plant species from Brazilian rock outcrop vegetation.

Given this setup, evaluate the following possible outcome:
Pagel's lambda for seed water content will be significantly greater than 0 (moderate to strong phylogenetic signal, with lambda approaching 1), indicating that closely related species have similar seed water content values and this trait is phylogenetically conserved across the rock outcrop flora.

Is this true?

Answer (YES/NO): YES